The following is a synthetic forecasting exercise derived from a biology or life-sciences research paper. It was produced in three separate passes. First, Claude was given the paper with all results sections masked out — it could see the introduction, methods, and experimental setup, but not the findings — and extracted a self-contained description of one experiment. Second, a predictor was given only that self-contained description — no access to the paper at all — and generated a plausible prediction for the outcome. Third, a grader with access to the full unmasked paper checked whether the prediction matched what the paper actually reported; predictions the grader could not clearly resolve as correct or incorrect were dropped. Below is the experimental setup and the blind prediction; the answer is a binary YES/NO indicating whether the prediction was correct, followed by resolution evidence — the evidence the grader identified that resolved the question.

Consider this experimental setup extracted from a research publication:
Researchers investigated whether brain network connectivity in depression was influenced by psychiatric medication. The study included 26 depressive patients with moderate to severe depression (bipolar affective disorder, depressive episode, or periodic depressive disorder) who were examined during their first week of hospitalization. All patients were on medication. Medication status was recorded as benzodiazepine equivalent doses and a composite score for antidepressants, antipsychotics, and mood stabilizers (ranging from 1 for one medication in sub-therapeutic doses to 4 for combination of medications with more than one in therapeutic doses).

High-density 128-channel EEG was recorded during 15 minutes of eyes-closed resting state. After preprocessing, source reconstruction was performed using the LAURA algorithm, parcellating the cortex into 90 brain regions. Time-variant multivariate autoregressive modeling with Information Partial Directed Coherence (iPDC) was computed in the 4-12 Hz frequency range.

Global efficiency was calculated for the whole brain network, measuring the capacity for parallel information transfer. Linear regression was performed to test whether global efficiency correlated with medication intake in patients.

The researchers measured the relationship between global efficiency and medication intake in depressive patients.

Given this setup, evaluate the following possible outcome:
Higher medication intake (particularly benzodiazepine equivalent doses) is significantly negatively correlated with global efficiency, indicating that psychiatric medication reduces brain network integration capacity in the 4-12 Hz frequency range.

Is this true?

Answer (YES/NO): NO